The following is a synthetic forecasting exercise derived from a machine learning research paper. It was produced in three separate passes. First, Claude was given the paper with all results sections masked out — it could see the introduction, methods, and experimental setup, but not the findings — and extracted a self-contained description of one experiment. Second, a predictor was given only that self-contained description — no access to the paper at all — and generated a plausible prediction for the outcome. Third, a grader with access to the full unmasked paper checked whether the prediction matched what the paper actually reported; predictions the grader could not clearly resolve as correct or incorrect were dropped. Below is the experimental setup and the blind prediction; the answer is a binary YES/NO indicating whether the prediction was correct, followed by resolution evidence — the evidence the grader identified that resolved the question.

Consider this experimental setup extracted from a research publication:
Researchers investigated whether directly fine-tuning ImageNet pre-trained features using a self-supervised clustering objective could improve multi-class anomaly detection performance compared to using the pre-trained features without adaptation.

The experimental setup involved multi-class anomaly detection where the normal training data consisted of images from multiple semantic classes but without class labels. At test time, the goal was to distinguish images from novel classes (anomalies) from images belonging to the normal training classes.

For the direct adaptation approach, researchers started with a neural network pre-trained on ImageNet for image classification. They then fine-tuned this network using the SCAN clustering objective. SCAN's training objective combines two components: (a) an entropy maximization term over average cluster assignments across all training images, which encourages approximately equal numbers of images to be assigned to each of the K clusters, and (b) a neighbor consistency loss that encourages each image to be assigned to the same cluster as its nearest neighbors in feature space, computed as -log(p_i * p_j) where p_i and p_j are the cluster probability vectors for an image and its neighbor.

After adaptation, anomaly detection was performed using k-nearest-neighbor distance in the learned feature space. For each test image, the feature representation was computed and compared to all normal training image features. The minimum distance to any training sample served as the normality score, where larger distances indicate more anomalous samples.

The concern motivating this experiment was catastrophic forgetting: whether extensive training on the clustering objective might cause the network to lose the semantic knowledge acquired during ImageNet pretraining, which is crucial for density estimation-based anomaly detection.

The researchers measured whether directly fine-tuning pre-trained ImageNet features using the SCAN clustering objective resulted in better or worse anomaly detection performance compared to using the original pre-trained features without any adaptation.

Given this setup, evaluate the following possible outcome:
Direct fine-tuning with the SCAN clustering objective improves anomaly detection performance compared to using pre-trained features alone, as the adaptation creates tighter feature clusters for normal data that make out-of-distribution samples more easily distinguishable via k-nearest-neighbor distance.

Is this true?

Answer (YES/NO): NO